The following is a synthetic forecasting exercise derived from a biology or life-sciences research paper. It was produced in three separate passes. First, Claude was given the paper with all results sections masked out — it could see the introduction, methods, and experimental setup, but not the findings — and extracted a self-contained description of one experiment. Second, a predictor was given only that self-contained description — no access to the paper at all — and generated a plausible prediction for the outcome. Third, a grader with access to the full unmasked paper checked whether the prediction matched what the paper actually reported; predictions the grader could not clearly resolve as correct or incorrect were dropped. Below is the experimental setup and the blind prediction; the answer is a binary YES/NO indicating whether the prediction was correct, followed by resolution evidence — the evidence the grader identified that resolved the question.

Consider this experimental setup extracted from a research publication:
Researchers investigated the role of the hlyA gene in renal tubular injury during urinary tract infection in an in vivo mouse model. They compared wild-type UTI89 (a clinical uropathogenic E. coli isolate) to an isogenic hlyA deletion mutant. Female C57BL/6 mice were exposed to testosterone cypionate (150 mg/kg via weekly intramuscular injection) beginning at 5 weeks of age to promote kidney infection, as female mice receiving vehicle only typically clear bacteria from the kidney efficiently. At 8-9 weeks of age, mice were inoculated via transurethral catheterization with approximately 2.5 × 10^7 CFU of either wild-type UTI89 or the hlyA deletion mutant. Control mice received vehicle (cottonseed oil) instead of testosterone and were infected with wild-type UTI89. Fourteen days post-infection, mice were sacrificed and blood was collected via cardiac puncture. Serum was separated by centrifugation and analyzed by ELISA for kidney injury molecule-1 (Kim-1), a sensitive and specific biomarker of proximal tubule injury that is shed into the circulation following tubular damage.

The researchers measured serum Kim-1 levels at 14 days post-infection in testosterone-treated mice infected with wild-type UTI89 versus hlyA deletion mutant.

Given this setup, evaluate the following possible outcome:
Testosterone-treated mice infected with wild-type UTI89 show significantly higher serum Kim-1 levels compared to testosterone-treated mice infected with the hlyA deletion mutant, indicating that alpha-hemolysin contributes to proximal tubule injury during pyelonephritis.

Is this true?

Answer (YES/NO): NO